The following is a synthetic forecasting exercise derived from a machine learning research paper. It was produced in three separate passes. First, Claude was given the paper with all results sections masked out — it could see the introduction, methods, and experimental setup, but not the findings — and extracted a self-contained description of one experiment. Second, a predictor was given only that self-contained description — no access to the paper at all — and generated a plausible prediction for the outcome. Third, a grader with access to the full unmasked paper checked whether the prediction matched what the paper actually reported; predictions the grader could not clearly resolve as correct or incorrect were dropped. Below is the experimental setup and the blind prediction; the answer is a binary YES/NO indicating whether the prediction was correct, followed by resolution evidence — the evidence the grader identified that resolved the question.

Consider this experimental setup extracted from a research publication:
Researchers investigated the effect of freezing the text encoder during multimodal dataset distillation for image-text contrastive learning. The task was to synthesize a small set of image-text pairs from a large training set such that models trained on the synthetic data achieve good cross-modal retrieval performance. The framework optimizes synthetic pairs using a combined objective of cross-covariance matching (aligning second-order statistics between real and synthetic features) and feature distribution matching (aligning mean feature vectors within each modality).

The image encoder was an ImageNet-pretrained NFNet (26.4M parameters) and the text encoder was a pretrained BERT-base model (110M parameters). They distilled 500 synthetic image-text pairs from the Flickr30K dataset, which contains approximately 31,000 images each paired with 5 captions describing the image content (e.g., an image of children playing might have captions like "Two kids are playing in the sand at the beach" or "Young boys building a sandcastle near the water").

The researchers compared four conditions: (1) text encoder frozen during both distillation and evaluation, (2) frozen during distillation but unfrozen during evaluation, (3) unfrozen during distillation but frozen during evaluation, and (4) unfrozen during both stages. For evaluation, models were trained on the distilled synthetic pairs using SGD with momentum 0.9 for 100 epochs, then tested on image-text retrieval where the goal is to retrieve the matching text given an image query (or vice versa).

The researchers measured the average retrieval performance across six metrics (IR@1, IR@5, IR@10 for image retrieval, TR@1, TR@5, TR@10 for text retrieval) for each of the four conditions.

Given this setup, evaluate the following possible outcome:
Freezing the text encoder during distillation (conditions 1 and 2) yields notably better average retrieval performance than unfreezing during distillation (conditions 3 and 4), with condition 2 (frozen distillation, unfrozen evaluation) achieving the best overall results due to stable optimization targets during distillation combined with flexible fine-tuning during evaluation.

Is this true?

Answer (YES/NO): NO